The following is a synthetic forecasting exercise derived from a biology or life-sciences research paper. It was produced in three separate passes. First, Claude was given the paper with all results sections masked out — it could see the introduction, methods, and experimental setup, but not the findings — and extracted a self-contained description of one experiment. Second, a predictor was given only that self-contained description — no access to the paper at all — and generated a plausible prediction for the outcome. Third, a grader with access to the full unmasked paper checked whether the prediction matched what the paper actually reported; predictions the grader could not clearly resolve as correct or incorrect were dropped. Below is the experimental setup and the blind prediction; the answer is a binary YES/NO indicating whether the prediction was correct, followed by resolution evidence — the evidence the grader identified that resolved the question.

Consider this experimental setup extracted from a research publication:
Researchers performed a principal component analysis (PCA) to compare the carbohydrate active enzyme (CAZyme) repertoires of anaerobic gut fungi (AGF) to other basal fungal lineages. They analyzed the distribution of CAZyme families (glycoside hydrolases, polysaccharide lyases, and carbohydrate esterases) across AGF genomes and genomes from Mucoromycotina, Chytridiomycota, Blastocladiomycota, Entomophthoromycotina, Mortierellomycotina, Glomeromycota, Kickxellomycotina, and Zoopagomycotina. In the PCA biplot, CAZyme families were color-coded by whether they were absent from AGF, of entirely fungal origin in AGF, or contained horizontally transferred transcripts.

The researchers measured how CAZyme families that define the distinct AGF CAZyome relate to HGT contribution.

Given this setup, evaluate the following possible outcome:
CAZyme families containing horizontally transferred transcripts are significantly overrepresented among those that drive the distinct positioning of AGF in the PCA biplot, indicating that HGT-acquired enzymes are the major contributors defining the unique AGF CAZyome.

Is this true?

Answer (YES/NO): YES